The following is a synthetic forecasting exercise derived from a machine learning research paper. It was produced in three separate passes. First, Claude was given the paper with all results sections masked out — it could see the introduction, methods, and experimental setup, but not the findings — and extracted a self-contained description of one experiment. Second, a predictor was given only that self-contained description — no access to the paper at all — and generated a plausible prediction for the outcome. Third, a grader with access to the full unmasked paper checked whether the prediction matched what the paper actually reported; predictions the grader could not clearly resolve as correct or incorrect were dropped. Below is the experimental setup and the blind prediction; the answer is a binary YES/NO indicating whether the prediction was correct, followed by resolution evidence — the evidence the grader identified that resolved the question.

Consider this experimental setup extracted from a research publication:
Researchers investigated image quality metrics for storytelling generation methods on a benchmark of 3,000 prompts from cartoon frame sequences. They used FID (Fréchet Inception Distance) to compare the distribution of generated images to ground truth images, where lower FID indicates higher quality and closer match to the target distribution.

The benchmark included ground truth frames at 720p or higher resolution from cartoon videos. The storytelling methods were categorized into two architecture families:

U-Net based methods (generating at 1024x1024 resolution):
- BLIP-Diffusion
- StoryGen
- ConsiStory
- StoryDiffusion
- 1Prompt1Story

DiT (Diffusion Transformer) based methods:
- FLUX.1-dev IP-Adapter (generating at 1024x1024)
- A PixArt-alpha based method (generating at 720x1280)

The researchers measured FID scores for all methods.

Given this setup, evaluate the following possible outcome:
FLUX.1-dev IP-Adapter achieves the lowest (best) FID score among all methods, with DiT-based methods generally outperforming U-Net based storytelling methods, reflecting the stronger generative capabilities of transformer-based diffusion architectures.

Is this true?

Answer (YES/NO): NO